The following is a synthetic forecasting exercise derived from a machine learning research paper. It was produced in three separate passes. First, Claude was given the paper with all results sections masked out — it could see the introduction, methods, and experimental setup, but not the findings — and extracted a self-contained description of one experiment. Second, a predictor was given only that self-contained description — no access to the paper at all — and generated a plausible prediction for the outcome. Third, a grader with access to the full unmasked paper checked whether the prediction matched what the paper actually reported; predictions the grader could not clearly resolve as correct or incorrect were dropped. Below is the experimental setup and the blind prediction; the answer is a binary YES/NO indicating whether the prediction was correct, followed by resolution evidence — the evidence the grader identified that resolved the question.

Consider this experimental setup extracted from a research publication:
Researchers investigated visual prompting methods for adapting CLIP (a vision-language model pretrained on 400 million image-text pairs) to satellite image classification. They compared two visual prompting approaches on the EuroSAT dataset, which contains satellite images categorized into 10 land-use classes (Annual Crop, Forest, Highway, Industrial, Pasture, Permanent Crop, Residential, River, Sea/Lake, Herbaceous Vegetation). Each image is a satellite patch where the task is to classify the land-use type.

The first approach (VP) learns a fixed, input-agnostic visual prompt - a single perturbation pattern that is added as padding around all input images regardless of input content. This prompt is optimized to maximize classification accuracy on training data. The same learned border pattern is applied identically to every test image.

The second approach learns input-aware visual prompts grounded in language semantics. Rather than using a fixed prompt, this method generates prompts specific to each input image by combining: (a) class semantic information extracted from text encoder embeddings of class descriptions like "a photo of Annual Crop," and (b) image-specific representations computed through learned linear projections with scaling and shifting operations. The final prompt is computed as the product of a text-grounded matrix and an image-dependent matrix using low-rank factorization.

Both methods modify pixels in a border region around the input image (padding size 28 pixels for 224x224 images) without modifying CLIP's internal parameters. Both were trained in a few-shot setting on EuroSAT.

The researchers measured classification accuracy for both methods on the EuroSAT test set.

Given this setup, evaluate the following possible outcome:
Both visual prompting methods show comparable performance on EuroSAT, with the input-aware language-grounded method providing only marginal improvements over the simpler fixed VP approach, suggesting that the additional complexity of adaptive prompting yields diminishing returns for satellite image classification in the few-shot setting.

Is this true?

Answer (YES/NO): NO